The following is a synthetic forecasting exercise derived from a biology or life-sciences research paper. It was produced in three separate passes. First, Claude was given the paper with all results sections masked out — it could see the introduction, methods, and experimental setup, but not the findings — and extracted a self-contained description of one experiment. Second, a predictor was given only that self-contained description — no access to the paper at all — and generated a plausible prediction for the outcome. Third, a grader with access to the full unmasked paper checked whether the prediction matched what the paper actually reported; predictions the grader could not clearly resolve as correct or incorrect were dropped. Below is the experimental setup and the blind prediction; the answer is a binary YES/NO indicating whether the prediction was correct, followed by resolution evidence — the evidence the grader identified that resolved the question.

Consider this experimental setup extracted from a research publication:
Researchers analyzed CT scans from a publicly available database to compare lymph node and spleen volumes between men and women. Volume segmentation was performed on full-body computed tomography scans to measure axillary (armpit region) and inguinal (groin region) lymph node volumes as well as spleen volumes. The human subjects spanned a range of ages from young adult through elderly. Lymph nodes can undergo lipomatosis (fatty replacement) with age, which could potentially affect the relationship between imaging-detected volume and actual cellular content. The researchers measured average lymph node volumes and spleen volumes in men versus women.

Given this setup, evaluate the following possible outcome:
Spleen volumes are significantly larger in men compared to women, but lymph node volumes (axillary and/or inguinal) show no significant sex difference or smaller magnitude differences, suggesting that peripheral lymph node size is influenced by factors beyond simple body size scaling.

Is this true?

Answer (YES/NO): NO